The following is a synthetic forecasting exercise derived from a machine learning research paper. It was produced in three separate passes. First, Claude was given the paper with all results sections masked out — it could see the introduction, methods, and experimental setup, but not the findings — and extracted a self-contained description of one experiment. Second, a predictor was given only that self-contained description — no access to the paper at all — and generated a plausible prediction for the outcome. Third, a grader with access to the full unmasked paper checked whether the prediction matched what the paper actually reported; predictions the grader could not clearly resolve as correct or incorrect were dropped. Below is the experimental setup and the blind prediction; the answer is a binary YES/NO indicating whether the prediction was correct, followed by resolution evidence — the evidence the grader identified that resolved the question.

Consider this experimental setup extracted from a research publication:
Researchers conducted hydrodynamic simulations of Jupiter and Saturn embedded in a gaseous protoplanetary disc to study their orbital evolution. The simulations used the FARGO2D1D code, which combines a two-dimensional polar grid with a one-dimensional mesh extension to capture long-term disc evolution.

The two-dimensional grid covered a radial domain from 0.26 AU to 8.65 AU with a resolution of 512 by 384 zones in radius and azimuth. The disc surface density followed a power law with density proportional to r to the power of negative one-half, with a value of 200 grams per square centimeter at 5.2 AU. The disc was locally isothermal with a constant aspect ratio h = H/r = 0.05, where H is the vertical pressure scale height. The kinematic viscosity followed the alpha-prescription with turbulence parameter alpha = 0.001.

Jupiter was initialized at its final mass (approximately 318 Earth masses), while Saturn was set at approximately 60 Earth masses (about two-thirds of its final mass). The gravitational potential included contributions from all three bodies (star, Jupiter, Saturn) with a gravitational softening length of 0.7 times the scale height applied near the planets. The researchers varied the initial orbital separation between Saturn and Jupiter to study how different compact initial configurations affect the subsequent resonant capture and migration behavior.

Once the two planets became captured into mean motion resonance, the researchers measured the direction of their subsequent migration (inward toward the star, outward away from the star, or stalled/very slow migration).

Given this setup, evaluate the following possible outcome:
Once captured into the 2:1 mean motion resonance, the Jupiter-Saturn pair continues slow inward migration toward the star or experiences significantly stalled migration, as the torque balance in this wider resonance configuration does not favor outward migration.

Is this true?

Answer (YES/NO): YES